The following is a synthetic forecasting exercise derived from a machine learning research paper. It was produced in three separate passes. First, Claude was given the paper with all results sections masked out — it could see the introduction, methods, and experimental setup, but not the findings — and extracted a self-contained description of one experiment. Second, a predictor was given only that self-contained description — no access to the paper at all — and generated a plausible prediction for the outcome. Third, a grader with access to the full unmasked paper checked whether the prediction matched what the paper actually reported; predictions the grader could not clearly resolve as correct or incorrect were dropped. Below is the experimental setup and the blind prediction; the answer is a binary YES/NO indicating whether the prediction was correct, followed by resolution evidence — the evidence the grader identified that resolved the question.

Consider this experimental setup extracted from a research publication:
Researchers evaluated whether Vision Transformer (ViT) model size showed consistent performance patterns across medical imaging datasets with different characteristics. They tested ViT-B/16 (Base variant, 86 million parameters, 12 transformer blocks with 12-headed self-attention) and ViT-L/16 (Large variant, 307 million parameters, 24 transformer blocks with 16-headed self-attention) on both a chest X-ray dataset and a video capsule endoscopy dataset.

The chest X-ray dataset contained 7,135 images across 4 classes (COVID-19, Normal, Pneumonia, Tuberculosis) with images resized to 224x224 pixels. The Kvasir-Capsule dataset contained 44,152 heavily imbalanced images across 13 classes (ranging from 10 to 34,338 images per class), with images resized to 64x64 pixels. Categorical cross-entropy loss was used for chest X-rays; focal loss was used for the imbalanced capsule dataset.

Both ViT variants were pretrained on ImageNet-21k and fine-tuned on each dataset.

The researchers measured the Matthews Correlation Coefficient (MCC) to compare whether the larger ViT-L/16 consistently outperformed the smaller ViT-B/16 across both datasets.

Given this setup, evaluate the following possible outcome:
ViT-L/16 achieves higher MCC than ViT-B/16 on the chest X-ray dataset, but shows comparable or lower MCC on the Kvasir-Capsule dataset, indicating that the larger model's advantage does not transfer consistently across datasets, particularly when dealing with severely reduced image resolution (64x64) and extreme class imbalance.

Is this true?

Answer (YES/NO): YES